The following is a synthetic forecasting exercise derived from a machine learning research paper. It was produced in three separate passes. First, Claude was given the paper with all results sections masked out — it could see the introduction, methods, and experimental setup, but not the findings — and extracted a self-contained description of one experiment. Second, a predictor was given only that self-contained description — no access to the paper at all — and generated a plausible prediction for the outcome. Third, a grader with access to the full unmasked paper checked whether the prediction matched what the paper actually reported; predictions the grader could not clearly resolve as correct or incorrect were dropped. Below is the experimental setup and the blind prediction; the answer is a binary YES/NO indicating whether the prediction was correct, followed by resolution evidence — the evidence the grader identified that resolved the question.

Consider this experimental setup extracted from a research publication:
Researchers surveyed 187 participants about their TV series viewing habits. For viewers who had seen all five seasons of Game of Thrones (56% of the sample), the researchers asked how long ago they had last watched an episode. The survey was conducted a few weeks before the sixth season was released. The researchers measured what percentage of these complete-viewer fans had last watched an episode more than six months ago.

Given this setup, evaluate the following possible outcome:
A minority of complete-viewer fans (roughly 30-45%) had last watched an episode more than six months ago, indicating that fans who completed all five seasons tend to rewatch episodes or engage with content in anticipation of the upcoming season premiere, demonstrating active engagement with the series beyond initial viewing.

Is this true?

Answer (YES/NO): NO